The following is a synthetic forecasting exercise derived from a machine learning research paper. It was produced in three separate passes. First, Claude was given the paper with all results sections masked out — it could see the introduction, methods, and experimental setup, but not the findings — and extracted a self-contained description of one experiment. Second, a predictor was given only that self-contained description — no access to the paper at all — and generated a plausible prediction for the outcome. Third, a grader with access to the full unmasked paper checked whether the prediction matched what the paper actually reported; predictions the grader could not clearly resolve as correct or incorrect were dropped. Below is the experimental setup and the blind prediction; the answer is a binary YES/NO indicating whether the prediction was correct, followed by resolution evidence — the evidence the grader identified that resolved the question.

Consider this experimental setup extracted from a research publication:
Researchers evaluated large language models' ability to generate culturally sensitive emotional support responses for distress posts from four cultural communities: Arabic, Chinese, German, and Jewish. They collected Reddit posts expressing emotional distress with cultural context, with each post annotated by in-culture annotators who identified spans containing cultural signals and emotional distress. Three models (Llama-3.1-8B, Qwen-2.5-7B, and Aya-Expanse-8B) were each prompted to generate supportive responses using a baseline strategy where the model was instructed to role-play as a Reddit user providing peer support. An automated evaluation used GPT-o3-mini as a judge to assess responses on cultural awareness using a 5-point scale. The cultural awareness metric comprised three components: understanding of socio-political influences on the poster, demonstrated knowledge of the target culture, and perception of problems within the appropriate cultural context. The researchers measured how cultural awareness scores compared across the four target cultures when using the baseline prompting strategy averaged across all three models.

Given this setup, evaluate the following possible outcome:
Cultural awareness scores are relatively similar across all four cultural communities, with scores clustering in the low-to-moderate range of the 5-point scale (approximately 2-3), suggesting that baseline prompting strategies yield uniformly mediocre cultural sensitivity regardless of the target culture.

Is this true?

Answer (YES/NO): NO